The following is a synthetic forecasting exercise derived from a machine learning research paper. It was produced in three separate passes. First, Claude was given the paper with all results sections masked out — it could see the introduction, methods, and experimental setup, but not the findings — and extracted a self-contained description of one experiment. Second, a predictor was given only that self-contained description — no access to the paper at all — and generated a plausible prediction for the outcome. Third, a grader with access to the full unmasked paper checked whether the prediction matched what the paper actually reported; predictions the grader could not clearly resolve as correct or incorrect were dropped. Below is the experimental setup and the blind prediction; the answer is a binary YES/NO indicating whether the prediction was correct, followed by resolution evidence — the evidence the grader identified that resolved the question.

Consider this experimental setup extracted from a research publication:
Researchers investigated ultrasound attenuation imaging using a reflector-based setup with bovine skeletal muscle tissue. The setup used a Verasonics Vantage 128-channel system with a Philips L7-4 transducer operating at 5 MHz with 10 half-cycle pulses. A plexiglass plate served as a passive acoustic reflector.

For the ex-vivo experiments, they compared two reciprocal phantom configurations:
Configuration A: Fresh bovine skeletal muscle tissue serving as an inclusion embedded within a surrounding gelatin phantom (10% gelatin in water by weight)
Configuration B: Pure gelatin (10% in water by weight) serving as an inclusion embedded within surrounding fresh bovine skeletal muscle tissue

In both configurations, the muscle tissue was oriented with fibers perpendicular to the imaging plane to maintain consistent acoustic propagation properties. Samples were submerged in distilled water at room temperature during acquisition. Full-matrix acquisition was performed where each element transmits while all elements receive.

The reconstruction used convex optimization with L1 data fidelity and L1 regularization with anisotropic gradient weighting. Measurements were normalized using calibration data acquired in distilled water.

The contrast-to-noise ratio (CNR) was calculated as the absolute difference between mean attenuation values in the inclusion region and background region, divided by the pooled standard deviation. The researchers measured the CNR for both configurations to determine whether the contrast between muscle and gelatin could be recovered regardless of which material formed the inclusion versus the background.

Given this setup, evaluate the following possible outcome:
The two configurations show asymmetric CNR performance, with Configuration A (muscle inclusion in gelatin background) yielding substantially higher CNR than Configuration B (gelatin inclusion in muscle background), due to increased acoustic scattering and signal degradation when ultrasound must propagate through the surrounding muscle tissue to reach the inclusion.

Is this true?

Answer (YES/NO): YES